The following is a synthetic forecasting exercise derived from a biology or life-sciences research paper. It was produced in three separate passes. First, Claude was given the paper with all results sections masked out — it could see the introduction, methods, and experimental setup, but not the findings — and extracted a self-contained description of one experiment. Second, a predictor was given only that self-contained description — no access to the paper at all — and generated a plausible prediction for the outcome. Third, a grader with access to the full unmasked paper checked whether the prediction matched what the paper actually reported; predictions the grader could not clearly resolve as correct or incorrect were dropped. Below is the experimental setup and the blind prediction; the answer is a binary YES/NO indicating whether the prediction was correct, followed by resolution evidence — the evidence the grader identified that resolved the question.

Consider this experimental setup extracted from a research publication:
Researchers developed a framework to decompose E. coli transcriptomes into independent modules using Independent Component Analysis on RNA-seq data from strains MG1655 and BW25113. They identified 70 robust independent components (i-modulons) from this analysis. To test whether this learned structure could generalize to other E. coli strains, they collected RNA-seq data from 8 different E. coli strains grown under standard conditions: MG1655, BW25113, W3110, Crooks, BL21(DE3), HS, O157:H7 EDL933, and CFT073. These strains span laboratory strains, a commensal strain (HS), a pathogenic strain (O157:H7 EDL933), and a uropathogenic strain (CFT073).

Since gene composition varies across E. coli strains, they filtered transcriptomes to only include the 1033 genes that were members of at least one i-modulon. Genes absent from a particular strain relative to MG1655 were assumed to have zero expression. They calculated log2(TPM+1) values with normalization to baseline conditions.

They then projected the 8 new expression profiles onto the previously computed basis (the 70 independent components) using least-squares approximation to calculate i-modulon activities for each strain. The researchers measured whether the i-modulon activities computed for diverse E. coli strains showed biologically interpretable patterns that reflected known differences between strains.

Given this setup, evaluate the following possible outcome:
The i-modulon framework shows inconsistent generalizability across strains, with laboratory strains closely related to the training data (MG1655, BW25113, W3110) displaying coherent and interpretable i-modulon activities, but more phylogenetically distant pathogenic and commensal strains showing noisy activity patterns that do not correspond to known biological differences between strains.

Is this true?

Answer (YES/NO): NO